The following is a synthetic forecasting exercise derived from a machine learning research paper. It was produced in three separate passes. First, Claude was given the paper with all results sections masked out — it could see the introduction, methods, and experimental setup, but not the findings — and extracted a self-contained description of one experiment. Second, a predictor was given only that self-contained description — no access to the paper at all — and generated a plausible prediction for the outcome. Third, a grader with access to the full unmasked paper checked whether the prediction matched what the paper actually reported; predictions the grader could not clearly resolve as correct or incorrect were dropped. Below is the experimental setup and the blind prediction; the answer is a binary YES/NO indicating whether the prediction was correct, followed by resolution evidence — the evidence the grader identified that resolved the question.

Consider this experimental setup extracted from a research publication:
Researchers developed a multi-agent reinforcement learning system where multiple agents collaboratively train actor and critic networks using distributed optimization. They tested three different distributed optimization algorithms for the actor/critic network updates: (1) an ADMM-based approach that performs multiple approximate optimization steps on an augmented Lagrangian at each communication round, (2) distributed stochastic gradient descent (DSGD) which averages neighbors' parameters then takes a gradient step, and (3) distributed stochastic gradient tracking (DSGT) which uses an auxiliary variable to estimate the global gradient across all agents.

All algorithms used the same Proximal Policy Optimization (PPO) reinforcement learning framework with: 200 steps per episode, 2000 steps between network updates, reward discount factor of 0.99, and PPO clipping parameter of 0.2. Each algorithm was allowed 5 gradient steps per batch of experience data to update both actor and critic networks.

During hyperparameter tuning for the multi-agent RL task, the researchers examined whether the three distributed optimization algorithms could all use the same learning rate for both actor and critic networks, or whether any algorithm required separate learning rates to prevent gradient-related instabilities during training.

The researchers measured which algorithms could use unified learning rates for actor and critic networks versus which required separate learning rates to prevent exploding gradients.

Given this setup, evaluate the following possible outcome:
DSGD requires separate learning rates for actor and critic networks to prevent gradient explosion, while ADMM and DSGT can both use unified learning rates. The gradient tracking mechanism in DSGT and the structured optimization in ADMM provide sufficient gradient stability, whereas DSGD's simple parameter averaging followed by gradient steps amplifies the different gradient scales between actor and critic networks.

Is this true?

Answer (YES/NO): NO